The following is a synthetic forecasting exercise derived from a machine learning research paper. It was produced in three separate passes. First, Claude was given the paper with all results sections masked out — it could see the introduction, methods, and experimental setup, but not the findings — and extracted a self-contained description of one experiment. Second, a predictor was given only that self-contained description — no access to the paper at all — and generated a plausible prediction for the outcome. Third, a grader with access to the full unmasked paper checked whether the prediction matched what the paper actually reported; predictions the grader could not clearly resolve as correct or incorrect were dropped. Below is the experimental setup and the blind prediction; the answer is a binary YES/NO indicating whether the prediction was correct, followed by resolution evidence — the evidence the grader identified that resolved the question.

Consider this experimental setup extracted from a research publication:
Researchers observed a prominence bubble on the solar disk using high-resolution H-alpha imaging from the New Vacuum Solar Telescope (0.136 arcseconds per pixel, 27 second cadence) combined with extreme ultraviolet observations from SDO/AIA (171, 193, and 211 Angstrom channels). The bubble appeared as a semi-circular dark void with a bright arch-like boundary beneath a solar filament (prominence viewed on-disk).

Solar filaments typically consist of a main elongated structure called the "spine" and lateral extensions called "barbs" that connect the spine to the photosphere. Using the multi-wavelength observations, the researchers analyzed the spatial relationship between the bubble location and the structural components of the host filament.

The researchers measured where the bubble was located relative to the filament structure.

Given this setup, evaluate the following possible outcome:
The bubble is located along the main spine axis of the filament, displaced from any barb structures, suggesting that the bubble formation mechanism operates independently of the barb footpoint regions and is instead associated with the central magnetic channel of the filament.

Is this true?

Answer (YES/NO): NO